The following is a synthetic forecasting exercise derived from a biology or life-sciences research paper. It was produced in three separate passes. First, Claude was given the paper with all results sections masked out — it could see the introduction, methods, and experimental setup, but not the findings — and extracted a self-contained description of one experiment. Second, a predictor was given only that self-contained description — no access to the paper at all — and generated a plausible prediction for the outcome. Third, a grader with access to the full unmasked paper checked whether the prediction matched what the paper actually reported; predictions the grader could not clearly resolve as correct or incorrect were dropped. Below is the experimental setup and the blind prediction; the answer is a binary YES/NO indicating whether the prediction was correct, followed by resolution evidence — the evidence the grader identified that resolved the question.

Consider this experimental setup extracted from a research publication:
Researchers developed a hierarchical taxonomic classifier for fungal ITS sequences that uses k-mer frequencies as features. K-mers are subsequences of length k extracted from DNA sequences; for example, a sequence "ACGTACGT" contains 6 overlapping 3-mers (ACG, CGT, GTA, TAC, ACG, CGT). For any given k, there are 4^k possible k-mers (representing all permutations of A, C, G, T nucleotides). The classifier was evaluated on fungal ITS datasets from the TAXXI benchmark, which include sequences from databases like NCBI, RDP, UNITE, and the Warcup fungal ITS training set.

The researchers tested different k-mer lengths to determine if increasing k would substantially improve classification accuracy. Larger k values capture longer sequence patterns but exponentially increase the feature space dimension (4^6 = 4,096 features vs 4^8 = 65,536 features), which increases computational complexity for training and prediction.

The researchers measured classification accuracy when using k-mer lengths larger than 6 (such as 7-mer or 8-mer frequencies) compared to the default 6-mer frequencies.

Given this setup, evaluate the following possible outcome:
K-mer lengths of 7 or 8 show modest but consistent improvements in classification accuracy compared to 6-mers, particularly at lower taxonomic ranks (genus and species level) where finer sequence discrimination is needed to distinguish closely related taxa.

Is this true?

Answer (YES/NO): NO